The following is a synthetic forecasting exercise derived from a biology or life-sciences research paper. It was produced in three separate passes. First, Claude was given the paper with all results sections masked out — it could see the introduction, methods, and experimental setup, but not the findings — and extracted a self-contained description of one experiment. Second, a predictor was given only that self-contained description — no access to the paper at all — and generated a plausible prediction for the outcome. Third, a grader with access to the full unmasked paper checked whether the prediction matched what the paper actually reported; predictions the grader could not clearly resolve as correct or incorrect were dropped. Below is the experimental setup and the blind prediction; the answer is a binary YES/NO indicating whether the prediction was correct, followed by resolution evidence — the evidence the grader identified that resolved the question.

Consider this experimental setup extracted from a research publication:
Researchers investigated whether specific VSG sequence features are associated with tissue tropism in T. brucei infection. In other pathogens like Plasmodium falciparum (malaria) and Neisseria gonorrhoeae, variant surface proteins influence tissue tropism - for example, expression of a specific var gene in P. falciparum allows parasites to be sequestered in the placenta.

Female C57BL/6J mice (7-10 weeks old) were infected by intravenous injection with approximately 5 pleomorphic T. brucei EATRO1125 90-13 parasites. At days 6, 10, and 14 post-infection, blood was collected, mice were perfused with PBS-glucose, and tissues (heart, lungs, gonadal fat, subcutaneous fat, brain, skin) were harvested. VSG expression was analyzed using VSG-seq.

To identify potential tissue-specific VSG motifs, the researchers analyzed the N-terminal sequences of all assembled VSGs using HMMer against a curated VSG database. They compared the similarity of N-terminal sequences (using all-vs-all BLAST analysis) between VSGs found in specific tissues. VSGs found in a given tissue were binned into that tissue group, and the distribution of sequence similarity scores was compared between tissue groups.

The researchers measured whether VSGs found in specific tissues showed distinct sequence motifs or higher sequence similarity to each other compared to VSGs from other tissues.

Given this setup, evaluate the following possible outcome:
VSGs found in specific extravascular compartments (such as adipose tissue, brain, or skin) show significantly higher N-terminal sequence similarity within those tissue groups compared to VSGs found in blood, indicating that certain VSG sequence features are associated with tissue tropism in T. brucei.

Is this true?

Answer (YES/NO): NO